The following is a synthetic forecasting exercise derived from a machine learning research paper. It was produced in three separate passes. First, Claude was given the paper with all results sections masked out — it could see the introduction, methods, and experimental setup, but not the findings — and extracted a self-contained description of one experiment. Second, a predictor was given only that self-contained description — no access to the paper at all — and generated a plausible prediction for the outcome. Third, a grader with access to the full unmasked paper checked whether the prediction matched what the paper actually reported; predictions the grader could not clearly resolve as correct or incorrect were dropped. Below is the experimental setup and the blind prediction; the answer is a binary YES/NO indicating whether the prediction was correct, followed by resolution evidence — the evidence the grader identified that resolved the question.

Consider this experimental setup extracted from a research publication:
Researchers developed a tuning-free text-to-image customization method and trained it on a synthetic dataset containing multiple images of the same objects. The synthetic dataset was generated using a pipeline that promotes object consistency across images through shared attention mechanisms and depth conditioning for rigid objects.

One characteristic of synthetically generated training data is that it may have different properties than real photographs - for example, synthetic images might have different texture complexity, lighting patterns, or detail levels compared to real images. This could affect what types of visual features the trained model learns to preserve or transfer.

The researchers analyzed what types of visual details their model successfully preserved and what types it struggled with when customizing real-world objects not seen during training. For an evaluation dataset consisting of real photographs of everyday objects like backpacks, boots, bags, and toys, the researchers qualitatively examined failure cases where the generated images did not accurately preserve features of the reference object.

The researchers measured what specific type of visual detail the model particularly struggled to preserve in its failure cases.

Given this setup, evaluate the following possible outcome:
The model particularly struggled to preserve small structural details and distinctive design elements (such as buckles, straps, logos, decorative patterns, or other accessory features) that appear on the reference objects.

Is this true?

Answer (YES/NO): NO